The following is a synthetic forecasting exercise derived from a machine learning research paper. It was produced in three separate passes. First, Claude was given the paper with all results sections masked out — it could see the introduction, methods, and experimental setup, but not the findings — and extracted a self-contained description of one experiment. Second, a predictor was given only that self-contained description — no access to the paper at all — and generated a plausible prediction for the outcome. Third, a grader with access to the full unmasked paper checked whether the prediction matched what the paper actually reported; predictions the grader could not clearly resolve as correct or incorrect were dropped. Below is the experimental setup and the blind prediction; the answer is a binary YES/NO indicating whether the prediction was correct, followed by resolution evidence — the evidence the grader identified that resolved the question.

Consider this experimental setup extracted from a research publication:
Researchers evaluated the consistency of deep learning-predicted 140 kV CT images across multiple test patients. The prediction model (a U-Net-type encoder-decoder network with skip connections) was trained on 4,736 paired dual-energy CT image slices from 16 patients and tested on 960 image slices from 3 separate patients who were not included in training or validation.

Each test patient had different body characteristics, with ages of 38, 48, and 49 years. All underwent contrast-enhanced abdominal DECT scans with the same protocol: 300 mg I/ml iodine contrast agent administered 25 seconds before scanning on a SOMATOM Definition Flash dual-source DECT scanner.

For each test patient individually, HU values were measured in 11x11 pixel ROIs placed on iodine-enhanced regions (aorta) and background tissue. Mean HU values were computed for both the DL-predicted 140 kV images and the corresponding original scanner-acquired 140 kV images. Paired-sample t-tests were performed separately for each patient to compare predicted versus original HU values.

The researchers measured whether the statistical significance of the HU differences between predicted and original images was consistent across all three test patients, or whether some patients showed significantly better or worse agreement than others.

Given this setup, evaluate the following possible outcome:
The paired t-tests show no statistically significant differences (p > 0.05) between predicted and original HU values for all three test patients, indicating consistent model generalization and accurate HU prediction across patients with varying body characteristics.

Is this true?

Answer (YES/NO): YES